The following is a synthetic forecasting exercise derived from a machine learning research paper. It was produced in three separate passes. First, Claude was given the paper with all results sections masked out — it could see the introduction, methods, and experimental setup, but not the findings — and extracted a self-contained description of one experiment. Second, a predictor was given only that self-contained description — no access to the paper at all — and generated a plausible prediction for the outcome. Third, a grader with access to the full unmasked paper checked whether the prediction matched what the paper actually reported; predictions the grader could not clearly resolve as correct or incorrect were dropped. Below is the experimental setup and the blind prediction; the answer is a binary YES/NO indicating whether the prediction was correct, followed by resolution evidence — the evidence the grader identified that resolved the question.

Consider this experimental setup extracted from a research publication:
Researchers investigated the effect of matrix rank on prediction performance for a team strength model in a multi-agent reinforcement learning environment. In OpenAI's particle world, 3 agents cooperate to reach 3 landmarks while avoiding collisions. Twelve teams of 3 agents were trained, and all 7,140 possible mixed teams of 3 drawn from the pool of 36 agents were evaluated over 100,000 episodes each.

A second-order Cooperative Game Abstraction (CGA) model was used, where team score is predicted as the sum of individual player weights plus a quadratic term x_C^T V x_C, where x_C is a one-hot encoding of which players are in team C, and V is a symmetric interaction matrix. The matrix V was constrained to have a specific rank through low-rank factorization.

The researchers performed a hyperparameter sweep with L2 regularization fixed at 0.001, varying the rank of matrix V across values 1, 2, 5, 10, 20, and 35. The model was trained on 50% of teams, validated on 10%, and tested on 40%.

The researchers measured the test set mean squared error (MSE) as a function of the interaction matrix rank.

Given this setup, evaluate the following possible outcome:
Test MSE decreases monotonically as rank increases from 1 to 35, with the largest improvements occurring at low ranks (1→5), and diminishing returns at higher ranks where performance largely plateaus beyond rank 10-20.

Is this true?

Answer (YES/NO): NO